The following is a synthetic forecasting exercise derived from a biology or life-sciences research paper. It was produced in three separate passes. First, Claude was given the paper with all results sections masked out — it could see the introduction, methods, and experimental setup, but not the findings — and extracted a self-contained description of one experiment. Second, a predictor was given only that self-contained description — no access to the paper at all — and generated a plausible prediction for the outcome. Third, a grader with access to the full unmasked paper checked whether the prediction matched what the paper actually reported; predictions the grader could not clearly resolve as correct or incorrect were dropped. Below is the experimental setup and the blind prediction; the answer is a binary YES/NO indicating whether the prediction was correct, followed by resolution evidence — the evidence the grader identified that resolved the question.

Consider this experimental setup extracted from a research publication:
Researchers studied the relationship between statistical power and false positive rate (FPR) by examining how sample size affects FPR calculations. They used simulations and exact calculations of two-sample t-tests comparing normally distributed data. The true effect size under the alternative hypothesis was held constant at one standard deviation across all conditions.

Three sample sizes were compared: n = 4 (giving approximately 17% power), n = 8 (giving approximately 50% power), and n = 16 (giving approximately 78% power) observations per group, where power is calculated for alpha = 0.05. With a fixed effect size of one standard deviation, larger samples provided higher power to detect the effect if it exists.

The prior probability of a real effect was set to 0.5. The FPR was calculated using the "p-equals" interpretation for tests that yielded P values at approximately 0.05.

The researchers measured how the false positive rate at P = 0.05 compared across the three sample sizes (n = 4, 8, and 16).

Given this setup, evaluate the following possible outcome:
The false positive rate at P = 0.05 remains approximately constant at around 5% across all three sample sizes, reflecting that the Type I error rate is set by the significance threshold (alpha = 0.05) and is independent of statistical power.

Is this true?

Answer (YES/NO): NO